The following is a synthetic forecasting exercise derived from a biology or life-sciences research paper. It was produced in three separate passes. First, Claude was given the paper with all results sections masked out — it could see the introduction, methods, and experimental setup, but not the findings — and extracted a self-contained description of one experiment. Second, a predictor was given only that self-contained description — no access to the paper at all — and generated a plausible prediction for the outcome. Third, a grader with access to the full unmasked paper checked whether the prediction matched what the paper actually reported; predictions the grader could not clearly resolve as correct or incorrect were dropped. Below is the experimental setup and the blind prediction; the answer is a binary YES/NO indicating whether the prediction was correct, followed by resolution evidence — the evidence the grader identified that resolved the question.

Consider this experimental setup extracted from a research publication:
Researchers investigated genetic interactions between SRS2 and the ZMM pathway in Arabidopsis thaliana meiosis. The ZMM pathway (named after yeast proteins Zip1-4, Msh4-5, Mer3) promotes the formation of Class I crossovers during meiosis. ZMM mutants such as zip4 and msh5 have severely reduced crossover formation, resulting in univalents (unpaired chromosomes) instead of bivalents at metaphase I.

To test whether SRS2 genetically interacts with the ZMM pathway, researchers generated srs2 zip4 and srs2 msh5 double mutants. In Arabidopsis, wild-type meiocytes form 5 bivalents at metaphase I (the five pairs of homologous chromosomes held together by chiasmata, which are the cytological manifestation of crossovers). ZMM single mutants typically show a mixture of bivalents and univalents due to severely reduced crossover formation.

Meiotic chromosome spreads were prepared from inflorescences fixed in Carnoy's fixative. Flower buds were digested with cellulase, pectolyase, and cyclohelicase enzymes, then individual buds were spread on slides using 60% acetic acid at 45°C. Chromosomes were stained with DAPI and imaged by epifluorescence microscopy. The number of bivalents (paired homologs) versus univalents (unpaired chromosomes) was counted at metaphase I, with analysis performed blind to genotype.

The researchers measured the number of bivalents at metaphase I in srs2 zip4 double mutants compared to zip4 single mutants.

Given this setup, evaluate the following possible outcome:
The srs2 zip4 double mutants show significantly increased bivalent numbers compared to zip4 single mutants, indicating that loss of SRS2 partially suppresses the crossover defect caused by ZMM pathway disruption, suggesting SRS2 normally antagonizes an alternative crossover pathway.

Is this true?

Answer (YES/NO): NO